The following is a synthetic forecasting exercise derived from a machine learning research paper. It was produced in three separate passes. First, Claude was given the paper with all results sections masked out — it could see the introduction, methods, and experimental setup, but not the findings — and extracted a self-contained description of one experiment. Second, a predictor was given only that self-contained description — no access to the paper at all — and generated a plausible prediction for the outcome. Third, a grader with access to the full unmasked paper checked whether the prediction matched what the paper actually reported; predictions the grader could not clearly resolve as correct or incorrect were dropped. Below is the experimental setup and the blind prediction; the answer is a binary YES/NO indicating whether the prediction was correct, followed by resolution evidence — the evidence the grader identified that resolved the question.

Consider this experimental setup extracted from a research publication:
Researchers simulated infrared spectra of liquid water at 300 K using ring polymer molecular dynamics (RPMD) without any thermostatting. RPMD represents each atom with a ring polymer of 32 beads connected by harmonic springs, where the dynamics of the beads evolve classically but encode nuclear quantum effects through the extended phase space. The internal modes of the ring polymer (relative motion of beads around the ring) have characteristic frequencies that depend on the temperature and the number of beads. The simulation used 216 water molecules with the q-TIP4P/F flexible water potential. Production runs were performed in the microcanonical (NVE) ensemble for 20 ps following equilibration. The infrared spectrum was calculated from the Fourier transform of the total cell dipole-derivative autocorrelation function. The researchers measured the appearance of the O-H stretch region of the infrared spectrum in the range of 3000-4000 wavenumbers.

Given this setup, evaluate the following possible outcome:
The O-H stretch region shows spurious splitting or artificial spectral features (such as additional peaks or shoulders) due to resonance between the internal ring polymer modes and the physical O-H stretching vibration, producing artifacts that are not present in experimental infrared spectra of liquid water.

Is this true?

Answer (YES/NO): YES